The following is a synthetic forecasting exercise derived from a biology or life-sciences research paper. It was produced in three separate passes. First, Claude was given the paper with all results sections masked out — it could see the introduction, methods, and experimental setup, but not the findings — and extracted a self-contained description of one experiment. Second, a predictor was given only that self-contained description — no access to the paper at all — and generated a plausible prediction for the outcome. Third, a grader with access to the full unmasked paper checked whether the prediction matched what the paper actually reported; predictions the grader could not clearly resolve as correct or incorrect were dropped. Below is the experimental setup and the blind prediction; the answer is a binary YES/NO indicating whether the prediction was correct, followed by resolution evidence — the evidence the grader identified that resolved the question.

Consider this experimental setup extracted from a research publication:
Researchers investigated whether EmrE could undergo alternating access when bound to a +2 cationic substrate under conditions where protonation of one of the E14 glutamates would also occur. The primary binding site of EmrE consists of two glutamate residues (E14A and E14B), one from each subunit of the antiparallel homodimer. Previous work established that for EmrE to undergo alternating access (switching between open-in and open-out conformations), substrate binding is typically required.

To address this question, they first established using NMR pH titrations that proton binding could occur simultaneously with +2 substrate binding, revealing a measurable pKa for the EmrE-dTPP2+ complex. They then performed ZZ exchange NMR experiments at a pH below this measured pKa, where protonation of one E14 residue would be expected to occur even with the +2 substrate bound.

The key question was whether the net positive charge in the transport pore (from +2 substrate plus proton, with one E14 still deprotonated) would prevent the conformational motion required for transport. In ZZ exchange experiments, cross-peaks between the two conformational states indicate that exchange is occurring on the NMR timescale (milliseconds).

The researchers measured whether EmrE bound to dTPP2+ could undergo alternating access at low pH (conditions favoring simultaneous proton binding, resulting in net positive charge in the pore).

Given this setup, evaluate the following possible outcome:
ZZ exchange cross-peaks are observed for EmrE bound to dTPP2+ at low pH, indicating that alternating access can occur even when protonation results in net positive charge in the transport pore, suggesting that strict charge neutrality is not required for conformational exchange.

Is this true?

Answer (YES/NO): YES